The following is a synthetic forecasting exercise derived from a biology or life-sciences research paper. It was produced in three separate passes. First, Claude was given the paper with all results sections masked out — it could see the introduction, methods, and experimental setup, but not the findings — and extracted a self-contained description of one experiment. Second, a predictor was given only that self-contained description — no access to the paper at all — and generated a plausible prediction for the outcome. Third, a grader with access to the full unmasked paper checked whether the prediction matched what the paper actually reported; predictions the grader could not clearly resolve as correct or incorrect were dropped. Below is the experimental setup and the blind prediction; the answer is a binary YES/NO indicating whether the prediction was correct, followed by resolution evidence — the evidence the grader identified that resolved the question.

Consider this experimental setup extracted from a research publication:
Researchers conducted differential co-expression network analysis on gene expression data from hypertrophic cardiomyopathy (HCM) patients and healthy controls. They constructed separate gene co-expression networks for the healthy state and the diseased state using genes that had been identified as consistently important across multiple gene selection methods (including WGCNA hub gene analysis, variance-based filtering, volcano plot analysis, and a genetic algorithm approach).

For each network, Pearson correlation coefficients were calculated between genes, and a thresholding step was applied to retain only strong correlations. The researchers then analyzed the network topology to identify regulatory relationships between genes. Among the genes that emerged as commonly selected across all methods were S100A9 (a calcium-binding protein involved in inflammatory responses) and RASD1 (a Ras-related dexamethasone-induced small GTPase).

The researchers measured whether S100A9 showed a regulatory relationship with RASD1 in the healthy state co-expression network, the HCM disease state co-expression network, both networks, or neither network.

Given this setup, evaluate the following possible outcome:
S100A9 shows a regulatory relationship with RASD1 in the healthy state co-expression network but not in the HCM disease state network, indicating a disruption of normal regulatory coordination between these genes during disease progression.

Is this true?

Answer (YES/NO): NO